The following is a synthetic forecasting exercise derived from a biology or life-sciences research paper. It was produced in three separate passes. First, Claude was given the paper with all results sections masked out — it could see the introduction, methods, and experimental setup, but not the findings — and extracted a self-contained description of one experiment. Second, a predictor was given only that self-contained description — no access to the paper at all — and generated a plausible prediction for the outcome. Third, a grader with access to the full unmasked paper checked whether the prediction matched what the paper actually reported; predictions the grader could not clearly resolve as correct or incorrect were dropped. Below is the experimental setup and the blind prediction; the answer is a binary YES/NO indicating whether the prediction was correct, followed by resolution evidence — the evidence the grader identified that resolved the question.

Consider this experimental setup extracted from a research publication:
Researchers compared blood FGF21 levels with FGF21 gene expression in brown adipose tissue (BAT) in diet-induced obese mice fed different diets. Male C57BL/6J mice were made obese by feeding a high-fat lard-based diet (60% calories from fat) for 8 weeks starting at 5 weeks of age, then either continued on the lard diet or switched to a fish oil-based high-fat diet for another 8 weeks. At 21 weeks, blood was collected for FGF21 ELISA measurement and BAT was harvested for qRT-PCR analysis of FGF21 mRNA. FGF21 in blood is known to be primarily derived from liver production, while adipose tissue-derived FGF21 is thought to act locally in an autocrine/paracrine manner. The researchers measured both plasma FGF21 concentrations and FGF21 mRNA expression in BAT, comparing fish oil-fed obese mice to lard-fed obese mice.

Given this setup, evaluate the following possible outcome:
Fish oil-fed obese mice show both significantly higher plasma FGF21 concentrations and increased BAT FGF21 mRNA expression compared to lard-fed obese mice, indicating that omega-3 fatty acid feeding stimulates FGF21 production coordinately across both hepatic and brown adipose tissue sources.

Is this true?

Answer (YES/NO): NO